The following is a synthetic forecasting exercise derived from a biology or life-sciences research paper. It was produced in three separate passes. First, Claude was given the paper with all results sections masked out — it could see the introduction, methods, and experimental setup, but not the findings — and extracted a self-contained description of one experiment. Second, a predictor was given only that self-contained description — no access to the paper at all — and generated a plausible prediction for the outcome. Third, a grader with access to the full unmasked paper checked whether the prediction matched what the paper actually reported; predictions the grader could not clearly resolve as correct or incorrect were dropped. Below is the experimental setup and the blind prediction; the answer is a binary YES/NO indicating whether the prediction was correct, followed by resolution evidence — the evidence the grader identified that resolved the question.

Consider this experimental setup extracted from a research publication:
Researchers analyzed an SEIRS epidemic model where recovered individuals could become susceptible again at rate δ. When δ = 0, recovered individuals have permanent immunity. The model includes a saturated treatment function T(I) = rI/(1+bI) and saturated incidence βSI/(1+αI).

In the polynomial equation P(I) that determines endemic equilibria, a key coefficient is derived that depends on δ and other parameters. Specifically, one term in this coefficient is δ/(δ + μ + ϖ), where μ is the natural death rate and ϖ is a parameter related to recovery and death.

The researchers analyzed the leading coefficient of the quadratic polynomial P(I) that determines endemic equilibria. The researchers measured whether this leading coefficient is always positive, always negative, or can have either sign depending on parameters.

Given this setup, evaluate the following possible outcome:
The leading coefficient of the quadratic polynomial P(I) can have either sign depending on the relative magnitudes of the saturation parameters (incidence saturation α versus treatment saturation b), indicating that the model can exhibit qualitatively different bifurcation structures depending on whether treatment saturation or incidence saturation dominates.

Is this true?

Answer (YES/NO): NO